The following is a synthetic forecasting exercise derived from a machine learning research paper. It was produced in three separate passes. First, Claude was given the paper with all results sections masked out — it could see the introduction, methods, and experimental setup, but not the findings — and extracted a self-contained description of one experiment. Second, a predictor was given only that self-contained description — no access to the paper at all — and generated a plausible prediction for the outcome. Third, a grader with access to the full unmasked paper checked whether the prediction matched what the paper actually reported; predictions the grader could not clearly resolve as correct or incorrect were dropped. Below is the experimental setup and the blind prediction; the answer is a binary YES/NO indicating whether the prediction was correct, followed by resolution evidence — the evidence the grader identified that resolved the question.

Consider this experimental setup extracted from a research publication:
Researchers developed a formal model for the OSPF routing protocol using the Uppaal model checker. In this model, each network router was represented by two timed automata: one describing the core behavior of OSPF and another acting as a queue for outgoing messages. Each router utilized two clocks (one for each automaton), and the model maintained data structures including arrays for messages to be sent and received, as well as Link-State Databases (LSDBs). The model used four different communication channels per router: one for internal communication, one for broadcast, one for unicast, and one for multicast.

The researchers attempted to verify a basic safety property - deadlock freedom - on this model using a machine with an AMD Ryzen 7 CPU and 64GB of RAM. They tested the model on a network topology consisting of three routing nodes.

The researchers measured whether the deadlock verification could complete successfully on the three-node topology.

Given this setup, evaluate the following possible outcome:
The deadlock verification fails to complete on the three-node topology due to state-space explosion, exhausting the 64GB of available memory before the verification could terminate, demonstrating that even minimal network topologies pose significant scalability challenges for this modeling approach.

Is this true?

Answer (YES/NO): NO